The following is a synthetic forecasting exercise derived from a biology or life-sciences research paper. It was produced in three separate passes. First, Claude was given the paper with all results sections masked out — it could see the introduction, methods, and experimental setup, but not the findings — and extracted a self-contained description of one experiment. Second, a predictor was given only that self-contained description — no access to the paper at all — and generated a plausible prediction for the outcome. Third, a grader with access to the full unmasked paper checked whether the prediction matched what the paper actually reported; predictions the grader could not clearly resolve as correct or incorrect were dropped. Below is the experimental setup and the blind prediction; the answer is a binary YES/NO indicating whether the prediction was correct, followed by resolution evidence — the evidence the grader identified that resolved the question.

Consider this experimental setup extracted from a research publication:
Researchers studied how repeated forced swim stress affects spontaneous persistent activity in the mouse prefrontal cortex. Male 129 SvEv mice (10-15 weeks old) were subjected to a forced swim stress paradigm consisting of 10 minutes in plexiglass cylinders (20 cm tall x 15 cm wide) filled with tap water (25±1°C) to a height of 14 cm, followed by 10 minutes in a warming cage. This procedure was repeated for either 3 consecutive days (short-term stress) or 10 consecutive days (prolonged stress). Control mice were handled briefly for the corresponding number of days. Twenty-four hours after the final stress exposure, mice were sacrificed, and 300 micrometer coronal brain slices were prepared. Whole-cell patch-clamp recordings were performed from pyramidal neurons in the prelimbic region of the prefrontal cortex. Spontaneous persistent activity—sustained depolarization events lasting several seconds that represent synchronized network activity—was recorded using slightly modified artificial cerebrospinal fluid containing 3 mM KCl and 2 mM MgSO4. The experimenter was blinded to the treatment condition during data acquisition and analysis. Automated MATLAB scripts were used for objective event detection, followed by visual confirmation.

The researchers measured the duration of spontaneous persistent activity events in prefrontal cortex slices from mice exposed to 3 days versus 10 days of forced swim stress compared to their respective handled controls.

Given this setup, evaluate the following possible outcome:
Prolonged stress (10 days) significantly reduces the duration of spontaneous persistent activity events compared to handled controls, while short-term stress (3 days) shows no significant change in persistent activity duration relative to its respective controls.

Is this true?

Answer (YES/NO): NO